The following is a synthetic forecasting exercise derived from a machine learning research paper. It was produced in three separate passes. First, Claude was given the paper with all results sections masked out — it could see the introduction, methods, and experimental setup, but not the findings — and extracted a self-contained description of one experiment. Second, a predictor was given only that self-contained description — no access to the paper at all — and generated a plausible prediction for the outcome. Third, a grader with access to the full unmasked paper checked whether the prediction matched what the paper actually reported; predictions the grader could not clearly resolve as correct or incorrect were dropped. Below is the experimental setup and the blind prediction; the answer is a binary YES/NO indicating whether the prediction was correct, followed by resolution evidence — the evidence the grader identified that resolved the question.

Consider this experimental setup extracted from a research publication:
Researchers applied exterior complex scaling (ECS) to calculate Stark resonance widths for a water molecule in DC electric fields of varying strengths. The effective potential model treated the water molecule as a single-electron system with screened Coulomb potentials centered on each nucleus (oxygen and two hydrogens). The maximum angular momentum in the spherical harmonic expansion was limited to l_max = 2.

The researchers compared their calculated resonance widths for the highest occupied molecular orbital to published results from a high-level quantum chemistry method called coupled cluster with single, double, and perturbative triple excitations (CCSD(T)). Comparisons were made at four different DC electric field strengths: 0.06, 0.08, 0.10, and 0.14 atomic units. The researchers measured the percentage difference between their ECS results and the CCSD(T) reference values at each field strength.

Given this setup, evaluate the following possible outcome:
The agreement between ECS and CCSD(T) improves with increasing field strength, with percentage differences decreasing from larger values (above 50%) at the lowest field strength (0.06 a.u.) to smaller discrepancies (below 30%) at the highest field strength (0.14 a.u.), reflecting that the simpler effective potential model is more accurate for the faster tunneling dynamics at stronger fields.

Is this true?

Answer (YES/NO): NO